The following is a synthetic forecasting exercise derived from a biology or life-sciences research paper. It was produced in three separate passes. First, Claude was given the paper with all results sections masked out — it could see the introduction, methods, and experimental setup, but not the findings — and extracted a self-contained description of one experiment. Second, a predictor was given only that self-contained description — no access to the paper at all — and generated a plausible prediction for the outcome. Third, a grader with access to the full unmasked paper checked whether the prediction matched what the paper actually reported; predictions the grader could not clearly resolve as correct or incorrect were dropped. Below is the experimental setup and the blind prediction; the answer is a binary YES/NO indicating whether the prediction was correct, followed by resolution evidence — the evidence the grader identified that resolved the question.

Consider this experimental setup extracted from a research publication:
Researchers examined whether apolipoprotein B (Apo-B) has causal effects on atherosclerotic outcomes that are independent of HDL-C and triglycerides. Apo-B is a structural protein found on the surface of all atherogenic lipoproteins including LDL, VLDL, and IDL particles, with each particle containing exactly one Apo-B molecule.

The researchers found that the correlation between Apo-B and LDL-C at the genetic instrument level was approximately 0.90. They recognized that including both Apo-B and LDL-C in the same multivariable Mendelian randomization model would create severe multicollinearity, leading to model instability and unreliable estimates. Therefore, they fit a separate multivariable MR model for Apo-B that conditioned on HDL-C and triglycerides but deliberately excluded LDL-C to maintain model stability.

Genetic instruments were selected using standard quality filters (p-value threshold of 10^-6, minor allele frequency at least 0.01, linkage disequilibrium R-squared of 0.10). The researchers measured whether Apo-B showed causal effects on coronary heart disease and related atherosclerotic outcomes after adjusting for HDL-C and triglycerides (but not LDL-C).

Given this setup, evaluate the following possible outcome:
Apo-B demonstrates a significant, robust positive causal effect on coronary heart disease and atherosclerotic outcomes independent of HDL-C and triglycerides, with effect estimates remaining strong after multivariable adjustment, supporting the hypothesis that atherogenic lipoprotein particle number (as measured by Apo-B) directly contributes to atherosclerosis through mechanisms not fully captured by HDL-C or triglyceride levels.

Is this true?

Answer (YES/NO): YES